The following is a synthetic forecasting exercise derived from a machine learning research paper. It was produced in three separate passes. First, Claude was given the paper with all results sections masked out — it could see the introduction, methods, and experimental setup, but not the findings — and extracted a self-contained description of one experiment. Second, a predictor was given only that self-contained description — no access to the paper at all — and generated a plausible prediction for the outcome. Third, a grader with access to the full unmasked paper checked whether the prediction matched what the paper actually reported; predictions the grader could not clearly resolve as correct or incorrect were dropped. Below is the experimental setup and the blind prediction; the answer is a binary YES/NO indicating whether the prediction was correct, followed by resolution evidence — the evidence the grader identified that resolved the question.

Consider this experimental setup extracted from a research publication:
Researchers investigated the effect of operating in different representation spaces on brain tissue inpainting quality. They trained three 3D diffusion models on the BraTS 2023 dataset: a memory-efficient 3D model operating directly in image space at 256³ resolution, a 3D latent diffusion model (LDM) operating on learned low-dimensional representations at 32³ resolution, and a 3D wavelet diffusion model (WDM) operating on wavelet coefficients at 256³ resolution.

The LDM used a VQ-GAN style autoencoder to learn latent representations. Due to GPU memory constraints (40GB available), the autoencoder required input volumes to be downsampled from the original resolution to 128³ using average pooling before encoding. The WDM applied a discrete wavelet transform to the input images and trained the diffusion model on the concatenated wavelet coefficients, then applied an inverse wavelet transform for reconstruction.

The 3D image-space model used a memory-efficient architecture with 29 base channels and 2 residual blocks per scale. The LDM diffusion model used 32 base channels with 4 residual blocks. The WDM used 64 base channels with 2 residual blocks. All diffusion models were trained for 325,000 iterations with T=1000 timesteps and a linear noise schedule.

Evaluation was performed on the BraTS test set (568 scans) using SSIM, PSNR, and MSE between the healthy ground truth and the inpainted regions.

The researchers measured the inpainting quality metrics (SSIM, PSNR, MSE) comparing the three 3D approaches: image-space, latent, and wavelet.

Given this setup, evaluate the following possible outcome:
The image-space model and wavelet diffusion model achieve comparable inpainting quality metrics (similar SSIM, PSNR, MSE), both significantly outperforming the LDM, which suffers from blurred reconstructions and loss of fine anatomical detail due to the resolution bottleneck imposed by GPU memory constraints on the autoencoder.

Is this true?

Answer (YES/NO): NO